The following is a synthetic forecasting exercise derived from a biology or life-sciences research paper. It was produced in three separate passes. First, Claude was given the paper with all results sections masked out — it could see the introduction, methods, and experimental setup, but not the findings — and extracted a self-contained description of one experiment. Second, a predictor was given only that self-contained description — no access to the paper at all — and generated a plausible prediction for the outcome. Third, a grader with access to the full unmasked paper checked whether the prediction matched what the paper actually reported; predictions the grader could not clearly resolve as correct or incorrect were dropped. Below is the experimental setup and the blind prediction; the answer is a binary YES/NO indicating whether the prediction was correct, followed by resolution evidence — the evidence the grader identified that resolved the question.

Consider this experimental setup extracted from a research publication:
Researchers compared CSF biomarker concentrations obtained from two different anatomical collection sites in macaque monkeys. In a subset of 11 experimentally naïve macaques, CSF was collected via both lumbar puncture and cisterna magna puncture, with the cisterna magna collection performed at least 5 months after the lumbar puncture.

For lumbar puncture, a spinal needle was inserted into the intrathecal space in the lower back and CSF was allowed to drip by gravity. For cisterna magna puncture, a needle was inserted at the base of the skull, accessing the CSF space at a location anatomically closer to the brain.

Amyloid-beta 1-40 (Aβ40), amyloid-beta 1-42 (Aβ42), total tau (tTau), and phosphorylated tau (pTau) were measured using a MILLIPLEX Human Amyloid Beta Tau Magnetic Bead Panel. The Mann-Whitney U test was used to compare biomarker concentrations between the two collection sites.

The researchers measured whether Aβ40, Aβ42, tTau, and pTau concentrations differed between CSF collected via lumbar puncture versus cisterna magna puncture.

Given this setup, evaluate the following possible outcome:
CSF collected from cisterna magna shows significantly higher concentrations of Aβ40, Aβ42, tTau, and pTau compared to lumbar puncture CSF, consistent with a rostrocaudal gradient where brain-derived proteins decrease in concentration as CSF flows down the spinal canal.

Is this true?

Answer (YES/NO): NO